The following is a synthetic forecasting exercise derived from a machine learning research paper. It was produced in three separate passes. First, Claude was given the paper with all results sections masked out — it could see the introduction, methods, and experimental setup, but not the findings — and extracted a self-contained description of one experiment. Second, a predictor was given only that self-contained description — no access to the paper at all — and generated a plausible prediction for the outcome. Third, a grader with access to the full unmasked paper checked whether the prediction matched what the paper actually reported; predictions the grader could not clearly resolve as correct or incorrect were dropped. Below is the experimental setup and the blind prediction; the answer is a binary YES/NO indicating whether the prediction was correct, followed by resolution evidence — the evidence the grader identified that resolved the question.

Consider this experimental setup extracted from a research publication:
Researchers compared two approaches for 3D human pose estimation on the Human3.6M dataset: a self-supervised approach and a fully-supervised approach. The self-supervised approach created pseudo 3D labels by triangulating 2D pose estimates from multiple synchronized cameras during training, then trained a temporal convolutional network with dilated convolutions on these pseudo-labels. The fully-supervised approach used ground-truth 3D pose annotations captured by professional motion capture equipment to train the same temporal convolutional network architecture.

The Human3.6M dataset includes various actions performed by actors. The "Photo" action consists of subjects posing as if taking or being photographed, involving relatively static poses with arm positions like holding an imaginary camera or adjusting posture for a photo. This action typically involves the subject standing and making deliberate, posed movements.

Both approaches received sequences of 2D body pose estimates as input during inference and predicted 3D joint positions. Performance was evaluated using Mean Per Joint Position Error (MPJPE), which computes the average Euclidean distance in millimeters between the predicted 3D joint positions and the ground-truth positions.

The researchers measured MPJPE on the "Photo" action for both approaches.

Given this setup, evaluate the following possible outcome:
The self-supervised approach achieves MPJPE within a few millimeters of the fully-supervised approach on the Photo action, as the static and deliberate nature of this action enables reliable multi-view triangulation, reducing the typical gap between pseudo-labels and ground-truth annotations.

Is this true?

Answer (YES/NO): NO